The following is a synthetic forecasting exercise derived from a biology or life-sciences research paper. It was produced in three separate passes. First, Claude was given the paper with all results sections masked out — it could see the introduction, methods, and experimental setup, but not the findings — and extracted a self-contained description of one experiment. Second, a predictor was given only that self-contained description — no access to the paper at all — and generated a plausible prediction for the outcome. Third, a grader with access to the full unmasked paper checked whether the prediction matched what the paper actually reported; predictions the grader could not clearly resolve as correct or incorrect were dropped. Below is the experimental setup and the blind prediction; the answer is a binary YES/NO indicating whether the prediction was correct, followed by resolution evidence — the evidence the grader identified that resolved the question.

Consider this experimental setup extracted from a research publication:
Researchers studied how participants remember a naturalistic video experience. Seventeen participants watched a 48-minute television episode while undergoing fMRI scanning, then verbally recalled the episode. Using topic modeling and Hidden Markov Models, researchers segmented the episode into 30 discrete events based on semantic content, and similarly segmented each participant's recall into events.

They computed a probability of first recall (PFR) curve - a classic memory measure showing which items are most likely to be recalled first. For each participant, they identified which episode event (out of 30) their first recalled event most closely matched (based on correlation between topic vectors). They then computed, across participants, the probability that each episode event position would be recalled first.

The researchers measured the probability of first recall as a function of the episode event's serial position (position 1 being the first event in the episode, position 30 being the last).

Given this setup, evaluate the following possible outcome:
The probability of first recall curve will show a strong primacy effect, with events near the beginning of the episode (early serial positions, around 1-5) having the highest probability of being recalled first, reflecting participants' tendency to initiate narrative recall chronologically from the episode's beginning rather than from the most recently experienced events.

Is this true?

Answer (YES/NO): YES